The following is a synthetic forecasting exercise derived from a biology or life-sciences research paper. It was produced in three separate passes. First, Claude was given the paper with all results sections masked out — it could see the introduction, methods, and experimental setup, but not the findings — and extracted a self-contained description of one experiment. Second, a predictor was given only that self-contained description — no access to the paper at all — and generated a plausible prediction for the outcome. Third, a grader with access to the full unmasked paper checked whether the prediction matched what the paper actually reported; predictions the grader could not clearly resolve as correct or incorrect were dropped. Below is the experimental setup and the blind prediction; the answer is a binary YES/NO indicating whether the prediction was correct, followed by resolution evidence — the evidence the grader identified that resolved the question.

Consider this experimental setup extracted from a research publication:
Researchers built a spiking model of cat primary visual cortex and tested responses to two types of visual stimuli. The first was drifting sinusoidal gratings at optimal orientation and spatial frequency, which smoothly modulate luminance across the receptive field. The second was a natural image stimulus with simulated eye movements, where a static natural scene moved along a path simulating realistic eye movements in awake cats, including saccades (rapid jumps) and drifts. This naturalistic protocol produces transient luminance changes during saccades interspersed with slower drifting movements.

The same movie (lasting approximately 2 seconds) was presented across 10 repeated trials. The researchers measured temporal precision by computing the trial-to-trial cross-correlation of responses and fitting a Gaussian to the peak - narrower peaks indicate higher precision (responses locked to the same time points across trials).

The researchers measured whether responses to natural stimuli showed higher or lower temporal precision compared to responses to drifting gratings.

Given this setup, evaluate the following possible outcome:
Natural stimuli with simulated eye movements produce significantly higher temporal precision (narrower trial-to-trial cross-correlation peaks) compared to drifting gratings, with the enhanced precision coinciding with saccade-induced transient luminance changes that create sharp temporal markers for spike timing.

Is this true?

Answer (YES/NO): YES